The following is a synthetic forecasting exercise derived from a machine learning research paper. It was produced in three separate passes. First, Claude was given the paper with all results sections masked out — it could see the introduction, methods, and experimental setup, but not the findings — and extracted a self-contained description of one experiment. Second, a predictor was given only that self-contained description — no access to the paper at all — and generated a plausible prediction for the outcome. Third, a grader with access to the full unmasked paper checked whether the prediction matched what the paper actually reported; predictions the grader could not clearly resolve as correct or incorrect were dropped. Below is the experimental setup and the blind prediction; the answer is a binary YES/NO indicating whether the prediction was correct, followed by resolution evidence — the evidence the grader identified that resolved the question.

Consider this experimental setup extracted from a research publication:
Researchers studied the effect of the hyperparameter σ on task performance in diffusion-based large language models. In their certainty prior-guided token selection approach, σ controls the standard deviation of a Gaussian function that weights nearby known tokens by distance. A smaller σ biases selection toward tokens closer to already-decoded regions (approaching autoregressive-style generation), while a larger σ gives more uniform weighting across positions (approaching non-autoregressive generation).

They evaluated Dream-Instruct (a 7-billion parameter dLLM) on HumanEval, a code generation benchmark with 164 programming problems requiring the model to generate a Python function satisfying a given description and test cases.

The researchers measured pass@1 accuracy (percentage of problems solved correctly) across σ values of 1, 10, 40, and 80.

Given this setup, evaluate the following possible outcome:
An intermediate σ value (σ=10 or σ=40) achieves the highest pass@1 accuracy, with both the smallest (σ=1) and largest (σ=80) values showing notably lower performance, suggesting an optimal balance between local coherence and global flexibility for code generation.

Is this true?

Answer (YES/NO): YES